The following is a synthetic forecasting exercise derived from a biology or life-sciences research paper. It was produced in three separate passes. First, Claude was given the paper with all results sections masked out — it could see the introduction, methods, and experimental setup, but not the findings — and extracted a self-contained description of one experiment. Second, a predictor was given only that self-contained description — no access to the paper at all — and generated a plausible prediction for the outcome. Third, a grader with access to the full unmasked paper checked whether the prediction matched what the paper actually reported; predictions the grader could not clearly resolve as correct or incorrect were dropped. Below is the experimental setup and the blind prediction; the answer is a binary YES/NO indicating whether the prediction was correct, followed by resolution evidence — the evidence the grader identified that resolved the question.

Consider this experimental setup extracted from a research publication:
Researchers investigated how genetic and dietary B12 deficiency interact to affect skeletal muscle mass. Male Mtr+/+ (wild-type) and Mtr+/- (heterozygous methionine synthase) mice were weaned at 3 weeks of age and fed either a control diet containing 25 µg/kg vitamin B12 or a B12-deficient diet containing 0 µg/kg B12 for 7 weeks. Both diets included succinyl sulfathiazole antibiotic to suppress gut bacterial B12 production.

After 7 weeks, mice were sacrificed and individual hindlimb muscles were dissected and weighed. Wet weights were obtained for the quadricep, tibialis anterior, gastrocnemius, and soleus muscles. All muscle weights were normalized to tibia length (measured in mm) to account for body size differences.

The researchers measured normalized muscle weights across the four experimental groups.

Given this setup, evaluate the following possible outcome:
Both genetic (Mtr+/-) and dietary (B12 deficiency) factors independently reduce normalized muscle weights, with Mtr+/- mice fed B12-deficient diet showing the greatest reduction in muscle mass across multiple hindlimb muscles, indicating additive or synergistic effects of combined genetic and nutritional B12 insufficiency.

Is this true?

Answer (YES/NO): NO